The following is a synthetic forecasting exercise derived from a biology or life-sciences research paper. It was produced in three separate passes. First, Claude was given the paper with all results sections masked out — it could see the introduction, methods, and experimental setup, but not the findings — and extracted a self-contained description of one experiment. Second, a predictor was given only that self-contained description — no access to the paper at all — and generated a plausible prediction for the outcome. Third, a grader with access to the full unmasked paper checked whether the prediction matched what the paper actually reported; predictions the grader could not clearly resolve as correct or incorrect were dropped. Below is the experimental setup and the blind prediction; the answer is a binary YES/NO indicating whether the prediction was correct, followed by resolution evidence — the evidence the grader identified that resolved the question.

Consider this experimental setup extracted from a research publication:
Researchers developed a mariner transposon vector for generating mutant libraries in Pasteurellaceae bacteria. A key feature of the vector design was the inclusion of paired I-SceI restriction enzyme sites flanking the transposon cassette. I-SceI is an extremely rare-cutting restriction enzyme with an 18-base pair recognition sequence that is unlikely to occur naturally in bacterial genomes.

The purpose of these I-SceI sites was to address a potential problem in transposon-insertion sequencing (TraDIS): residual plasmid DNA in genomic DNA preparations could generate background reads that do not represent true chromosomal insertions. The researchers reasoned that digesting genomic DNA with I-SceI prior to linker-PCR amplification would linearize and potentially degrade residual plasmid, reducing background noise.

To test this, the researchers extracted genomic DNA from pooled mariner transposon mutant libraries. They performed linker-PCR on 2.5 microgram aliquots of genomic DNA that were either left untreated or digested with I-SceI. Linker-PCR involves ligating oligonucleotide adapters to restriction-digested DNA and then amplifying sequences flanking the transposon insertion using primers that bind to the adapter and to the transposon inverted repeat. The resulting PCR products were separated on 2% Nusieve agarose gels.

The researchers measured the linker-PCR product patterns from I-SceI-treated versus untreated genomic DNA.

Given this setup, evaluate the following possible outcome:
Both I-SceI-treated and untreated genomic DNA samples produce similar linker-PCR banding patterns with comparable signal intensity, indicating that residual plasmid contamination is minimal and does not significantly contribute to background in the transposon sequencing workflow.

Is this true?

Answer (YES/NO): NO